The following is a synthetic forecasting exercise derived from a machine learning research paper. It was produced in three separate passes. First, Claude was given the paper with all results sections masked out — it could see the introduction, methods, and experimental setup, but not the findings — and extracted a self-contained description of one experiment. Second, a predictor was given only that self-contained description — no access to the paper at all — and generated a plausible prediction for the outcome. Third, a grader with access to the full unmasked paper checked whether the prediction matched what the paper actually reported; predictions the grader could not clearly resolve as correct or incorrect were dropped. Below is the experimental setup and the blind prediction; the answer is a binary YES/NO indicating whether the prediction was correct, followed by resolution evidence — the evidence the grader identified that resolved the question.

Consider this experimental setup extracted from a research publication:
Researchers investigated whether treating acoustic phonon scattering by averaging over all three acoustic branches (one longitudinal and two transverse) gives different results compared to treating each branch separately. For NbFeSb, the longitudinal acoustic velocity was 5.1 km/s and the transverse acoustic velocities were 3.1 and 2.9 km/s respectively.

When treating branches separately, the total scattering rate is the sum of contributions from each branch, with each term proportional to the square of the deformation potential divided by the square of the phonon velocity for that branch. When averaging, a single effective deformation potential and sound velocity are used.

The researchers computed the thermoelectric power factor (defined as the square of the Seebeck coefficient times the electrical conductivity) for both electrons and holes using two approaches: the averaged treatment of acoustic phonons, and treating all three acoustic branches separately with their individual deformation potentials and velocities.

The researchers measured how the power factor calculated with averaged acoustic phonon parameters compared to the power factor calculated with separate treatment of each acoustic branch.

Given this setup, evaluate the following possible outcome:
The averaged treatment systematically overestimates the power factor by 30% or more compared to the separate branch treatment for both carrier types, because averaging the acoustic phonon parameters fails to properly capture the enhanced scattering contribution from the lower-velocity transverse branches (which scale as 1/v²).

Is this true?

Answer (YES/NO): NO